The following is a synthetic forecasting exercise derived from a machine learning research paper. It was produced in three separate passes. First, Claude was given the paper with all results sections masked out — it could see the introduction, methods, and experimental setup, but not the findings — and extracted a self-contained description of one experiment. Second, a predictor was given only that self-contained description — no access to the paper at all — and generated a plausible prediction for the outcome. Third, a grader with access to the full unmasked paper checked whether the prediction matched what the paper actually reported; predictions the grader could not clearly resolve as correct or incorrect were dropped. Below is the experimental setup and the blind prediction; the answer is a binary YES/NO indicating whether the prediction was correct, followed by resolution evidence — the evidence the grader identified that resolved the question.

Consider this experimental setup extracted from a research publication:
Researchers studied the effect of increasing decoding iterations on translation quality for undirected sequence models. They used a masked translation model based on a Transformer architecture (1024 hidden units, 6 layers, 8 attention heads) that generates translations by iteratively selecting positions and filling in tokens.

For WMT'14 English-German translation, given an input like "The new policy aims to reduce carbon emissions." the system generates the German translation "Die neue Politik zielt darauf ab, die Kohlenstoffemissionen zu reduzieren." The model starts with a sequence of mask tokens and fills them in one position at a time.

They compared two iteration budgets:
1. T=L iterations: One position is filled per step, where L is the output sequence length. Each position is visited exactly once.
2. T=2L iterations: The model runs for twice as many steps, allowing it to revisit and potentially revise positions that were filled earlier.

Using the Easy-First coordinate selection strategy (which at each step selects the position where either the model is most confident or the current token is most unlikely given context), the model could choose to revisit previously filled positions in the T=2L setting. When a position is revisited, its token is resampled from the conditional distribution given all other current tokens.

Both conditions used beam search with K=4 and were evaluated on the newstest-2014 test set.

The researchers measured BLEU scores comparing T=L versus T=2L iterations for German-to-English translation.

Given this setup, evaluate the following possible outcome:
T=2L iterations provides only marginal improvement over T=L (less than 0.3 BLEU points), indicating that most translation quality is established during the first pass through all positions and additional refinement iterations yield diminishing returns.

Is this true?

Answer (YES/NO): YES